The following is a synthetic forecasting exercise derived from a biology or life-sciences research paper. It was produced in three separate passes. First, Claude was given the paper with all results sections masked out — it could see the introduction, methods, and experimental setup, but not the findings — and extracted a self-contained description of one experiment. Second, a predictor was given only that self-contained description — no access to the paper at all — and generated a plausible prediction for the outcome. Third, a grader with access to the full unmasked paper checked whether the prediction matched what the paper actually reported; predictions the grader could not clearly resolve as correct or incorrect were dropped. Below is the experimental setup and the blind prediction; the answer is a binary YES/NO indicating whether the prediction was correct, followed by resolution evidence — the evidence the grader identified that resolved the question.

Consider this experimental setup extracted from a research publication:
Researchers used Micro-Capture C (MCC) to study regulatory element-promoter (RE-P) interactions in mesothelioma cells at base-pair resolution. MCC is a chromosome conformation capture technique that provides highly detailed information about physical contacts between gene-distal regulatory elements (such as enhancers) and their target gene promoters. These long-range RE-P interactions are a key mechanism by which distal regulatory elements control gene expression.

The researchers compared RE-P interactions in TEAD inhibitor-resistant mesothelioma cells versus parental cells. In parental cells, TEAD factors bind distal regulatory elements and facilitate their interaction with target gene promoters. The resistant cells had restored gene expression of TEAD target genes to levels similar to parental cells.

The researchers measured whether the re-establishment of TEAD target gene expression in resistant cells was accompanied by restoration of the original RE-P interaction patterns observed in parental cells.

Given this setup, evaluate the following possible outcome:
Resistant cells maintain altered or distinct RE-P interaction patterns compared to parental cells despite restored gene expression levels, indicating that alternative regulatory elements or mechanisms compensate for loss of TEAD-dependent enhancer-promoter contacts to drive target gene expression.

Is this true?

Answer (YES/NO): YES